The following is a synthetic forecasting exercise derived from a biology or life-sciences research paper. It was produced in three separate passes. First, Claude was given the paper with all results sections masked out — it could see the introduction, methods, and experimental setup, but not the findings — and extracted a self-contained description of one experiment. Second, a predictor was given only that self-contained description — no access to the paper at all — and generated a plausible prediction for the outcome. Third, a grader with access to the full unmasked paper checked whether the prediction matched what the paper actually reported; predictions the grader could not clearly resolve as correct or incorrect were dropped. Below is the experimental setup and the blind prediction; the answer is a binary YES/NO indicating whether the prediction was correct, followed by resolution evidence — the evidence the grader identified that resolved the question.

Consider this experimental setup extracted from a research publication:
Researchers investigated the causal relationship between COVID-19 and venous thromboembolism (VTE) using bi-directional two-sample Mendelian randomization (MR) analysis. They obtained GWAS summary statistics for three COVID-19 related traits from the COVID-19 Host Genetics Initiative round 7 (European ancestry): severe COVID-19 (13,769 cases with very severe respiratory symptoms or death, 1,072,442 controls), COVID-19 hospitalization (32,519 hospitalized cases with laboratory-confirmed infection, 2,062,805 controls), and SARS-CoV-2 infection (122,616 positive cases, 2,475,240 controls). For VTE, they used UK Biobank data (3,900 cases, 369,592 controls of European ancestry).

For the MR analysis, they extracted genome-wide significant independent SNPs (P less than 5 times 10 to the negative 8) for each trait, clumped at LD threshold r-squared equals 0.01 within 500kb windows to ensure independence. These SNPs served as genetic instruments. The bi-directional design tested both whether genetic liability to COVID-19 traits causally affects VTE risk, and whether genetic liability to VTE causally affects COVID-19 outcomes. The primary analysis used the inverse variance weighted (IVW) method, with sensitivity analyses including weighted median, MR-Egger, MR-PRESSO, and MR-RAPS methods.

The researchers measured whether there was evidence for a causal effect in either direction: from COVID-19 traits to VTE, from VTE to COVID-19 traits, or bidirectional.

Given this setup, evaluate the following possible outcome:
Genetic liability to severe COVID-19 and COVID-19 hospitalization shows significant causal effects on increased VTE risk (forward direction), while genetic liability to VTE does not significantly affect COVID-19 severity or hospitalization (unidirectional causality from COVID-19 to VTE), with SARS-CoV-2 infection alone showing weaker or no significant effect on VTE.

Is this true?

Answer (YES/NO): NO